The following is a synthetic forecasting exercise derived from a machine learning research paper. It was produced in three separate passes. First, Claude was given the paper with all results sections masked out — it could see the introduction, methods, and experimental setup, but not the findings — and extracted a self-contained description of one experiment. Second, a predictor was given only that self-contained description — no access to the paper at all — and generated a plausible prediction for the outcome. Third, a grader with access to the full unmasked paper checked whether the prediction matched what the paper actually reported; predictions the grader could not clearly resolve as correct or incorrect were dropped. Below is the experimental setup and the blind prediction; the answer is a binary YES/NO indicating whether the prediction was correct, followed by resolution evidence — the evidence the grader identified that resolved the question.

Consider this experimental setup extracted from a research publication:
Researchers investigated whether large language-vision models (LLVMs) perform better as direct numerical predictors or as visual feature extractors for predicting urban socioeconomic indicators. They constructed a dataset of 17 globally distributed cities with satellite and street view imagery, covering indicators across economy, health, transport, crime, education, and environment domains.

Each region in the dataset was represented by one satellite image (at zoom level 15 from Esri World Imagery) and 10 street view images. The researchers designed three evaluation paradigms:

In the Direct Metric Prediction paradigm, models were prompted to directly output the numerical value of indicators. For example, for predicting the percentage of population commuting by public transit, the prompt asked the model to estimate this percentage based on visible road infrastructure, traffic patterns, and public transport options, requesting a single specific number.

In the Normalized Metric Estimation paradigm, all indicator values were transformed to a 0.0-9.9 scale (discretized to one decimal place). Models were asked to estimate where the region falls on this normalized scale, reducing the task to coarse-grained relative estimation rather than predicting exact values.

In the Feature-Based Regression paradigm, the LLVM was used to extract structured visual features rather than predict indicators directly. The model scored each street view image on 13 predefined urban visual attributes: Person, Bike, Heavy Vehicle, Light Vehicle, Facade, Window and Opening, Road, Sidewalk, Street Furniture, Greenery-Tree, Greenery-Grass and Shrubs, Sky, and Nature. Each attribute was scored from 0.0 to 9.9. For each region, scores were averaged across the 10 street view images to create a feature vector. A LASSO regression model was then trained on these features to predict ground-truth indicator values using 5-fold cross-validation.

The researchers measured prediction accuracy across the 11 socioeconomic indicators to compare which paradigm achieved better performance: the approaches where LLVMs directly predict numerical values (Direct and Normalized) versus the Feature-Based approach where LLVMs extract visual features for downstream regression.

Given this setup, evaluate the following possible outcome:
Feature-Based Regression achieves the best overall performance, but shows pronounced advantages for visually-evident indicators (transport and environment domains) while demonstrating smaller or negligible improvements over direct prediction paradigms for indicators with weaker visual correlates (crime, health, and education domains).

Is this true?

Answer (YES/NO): NO